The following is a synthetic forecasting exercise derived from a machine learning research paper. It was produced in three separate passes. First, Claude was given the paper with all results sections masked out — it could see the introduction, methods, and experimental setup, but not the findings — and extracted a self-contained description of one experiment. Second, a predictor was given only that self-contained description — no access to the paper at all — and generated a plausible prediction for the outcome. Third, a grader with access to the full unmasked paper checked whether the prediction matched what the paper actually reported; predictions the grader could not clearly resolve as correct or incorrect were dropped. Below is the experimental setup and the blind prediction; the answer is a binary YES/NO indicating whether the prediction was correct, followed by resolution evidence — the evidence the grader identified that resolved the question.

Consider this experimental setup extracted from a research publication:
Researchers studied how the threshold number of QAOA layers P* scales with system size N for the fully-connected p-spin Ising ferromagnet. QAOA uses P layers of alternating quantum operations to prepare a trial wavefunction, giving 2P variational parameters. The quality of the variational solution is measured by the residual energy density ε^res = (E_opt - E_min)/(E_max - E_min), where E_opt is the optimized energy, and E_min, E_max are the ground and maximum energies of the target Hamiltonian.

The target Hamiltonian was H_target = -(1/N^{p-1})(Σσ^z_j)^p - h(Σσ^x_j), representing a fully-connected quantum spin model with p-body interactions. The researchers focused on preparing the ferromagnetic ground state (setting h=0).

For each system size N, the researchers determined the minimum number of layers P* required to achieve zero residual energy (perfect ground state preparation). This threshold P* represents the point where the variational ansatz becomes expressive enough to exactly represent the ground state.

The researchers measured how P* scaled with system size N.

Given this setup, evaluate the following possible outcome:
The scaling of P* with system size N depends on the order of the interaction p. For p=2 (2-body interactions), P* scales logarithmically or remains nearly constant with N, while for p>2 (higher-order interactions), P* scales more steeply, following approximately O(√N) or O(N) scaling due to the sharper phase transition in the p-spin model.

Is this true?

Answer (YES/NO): NO